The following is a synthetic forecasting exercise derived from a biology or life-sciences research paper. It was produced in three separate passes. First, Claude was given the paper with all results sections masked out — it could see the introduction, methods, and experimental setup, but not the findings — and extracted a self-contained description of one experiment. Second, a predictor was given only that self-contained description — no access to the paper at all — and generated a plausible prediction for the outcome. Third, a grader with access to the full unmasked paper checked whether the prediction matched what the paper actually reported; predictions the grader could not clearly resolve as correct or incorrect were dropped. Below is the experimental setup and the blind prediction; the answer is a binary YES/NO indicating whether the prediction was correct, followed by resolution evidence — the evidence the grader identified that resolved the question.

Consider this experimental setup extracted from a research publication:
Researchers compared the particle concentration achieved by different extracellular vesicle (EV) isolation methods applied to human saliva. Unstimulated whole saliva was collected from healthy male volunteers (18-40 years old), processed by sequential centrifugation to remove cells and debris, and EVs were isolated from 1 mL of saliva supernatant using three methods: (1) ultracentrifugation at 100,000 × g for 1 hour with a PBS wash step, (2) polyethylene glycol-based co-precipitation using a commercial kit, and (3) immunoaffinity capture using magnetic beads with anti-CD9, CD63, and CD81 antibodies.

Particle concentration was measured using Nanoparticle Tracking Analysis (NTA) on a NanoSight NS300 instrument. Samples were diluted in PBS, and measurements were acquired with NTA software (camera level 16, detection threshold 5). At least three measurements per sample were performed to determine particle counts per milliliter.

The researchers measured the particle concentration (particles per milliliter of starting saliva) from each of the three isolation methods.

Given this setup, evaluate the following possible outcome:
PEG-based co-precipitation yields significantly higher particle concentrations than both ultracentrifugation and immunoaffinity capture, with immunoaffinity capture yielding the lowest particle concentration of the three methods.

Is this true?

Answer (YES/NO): NO